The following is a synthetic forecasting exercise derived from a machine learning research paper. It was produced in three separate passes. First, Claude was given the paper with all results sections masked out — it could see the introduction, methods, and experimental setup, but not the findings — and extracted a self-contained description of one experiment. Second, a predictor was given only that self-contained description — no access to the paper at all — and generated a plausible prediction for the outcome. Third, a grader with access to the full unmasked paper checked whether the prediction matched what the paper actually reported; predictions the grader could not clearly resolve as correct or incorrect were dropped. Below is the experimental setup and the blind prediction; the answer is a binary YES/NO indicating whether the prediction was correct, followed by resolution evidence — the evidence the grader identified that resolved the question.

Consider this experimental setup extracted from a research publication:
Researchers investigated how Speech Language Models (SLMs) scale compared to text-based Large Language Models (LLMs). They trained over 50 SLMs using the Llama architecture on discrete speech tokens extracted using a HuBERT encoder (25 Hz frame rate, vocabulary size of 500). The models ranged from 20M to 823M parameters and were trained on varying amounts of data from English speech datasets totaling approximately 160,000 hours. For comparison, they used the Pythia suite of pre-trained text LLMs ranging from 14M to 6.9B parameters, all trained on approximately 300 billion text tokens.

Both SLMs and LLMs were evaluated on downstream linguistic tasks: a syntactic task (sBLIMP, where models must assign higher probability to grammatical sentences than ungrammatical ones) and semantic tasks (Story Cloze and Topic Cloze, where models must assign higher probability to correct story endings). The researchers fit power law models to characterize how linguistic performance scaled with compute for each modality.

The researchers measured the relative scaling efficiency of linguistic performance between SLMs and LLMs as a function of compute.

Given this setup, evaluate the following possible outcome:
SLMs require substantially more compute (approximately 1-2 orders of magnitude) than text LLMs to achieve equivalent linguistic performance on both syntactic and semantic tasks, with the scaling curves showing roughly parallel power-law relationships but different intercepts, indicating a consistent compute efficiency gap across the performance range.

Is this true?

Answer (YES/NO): NO